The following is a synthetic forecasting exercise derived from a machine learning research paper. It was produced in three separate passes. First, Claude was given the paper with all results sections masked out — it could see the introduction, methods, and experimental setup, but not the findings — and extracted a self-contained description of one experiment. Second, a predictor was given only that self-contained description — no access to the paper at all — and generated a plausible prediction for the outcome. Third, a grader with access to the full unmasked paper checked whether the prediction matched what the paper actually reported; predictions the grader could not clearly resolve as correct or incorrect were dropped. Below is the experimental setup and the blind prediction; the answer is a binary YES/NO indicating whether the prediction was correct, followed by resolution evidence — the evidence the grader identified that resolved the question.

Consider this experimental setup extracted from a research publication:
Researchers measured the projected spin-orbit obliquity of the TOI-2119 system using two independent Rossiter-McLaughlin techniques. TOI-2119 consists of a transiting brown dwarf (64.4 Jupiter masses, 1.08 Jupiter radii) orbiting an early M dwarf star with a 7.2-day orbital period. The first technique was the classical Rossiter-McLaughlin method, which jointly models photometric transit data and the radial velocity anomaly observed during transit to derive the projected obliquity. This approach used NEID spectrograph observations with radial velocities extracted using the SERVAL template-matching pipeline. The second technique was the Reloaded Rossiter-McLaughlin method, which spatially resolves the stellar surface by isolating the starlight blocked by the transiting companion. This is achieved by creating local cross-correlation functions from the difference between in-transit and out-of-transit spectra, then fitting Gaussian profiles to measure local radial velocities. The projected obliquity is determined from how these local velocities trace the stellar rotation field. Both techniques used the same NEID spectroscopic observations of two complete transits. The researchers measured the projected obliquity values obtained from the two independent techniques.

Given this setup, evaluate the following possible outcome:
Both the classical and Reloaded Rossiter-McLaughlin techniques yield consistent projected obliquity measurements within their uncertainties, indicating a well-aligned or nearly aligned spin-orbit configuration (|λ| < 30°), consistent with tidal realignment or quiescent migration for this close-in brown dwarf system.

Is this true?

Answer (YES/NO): YES